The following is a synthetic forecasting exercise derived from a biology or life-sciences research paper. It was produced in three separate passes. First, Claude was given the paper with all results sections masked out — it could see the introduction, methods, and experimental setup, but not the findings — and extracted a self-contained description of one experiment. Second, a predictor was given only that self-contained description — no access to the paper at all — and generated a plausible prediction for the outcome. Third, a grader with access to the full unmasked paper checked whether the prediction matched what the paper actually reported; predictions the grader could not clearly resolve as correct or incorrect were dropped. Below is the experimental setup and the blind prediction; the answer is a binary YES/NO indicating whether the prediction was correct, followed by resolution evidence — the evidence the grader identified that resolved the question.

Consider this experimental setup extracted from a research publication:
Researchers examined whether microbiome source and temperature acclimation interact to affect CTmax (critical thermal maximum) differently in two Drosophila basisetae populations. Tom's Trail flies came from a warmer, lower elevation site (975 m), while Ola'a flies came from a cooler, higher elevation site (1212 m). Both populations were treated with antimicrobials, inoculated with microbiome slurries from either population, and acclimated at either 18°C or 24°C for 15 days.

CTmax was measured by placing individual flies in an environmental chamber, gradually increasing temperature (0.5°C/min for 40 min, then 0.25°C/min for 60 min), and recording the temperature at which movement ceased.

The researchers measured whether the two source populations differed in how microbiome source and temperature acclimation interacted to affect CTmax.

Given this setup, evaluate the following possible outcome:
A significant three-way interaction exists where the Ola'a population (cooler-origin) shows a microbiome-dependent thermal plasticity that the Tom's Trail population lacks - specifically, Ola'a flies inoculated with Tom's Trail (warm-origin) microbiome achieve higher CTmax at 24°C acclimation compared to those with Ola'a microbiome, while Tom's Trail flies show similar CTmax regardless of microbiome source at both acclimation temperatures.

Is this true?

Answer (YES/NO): NO